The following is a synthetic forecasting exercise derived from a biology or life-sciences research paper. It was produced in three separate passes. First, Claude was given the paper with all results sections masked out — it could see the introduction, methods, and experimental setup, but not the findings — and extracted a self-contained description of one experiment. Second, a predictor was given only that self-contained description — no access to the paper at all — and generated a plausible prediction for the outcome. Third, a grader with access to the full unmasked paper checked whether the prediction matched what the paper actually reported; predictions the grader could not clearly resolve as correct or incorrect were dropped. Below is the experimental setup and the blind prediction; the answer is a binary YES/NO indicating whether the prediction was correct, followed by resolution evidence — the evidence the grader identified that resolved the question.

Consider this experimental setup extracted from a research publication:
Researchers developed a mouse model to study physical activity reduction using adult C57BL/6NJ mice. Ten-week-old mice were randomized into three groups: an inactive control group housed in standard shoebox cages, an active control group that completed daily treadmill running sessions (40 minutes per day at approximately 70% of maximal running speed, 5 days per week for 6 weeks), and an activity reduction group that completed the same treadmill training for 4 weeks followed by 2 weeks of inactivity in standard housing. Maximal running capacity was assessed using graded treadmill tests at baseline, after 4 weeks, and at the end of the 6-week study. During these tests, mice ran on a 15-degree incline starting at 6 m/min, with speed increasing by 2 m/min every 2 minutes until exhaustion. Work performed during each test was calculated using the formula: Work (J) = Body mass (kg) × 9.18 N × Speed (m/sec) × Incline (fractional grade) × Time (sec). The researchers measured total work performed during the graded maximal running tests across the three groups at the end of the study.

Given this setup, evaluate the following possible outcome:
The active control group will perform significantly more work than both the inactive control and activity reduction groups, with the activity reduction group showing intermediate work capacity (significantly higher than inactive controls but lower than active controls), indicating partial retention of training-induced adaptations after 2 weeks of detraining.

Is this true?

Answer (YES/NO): NO